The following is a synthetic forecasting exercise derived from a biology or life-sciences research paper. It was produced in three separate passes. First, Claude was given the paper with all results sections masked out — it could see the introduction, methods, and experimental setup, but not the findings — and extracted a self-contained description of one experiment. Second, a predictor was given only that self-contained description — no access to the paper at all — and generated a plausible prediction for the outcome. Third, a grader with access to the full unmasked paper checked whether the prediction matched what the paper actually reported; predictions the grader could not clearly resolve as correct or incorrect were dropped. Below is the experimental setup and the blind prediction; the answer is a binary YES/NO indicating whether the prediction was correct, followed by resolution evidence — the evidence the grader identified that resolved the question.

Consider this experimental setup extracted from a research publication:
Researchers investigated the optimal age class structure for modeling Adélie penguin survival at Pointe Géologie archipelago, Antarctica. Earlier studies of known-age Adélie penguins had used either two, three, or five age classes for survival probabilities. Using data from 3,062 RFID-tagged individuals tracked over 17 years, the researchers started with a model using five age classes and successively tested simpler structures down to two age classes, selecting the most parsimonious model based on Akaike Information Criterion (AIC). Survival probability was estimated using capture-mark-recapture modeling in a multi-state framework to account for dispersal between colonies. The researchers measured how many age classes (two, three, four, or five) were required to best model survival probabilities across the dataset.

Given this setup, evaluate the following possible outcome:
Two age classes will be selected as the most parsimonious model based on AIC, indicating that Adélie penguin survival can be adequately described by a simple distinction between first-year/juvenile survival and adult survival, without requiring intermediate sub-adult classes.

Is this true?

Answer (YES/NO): YES